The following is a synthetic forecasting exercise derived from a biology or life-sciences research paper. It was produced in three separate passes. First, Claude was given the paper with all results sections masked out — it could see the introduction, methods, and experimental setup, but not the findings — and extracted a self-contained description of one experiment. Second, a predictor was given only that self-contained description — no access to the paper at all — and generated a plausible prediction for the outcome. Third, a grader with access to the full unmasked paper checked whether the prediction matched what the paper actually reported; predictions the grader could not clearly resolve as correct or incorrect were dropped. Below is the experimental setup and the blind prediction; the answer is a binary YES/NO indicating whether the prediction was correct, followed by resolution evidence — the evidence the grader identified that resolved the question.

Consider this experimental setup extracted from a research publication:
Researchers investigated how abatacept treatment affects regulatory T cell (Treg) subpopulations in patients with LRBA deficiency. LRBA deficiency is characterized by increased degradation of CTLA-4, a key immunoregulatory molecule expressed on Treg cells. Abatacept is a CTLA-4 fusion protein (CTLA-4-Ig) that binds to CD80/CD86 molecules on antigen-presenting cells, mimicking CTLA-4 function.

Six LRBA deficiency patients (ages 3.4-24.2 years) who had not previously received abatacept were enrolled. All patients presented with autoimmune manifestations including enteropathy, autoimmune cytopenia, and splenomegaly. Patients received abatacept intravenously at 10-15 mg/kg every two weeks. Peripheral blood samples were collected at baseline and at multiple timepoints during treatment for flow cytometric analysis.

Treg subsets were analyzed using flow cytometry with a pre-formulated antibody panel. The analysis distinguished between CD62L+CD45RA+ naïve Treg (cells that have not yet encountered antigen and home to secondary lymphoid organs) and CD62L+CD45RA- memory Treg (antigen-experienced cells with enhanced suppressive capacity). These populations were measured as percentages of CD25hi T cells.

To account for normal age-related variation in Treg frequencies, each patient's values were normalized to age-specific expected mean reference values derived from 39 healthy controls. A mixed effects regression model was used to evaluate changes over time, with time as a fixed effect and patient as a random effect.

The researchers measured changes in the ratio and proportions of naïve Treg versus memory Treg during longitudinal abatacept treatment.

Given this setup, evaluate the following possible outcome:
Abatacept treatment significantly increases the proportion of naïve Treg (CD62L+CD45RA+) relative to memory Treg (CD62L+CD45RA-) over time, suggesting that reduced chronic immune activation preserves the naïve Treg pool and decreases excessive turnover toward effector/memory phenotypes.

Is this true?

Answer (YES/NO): NO